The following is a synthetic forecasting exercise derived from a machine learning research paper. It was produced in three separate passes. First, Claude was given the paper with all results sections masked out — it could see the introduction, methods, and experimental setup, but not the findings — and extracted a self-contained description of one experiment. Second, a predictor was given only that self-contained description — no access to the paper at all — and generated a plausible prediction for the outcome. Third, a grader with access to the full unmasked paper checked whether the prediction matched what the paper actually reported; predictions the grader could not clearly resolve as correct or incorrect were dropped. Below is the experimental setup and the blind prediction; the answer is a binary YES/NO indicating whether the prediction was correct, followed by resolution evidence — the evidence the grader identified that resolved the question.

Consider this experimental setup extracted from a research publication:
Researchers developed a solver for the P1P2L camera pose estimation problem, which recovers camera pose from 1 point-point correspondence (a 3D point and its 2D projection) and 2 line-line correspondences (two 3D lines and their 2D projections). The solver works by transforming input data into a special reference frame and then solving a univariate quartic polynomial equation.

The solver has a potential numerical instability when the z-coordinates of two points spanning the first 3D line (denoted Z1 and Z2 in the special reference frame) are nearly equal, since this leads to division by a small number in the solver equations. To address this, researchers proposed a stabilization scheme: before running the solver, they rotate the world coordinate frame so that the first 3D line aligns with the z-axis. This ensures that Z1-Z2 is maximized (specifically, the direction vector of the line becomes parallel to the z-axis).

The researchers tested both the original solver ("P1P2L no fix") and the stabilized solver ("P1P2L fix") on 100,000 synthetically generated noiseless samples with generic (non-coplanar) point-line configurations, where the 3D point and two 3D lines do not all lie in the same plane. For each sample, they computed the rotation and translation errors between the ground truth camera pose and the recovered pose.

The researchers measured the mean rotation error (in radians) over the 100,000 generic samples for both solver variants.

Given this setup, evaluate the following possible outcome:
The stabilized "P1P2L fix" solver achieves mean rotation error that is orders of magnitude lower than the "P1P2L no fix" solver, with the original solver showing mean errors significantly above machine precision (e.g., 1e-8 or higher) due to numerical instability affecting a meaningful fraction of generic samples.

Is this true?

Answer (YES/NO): YES